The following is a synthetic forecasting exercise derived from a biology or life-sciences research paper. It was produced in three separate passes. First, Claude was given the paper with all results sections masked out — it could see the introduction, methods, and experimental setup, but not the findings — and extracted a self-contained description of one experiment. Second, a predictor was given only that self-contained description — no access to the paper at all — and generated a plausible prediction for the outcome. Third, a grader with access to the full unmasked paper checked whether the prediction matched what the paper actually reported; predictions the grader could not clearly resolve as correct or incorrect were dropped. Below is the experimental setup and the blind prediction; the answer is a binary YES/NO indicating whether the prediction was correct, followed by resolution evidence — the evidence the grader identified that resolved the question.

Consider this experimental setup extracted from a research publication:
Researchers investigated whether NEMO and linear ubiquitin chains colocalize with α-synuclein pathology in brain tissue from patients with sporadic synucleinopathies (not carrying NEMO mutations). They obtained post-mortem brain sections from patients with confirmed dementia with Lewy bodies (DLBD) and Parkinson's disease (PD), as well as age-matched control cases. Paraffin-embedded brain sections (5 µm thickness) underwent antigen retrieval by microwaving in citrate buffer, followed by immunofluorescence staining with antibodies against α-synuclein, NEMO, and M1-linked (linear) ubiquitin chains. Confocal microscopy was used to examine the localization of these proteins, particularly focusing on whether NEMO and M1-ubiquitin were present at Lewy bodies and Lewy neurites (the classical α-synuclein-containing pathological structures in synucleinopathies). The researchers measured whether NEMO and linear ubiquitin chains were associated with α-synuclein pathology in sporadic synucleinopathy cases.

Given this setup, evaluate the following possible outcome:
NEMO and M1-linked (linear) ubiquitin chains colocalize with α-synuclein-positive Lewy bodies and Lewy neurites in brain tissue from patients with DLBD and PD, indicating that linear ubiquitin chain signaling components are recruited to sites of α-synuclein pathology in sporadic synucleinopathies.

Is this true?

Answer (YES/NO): YES